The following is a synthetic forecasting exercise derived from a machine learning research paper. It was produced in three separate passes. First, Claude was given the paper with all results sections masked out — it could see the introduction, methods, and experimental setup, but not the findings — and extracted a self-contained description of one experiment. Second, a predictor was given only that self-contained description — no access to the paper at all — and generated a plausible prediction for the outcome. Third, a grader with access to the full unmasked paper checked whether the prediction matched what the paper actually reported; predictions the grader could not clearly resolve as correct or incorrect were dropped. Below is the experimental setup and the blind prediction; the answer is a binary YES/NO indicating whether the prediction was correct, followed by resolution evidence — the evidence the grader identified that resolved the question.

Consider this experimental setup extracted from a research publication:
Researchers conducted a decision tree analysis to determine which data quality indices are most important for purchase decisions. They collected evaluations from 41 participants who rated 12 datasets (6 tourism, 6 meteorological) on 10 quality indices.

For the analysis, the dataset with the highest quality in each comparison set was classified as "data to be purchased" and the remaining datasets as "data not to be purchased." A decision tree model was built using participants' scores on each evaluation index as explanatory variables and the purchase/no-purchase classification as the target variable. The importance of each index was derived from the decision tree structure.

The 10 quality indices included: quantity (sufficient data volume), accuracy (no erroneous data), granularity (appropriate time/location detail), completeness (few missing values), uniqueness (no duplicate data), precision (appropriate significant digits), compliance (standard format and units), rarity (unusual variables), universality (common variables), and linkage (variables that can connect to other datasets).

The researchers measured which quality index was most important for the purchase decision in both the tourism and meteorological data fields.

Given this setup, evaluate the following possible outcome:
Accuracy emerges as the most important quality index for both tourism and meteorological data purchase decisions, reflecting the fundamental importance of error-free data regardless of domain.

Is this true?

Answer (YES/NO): NO